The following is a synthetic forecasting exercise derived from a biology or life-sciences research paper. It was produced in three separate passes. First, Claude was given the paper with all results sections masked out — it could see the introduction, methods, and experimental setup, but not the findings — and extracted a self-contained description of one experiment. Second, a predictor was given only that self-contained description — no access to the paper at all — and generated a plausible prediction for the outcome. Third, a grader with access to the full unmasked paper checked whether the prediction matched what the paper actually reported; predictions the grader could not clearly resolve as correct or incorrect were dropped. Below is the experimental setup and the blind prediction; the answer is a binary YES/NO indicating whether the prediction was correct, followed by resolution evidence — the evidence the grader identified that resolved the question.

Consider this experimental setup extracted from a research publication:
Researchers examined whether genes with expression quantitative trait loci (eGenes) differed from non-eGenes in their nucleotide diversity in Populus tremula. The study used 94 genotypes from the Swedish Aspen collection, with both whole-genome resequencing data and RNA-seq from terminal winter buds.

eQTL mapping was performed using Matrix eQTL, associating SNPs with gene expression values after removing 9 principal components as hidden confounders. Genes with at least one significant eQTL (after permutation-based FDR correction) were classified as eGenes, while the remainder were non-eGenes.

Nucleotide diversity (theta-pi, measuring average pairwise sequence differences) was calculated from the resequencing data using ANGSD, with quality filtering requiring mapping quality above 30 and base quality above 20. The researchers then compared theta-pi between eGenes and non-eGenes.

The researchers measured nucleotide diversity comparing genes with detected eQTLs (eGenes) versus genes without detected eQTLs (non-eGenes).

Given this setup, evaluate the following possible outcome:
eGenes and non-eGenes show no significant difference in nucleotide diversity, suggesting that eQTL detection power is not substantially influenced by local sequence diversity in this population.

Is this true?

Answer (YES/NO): NO